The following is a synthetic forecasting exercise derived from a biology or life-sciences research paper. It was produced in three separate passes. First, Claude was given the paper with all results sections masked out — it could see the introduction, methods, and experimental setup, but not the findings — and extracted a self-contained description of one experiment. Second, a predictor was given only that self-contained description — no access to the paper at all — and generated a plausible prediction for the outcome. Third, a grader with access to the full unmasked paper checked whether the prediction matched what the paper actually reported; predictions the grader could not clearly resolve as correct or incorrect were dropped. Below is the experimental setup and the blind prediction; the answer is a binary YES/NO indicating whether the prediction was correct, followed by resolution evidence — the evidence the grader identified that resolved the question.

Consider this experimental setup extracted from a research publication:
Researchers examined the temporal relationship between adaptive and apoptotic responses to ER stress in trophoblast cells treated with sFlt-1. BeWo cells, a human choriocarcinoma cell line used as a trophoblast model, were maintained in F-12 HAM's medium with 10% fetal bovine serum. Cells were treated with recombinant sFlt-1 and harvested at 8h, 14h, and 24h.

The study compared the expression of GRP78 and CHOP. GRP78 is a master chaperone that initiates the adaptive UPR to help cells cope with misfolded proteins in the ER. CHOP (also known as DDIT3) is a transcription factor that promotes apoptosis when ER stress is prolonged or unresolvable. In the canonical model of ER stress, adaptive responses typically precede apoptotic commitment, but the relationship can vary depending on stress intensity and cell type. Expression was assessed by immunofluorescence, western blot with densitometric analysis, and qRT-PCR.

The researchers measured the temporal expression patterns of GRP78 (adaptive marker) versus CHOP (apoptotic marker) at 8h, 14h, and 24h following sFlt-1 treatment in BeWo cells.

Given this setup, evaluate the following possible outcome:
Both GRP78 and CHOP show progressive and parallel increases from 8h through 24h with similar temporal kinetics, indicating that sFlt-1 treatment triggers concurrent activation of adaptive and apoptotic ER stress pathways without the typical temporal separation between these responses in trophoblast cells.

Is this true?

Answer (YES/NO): NO